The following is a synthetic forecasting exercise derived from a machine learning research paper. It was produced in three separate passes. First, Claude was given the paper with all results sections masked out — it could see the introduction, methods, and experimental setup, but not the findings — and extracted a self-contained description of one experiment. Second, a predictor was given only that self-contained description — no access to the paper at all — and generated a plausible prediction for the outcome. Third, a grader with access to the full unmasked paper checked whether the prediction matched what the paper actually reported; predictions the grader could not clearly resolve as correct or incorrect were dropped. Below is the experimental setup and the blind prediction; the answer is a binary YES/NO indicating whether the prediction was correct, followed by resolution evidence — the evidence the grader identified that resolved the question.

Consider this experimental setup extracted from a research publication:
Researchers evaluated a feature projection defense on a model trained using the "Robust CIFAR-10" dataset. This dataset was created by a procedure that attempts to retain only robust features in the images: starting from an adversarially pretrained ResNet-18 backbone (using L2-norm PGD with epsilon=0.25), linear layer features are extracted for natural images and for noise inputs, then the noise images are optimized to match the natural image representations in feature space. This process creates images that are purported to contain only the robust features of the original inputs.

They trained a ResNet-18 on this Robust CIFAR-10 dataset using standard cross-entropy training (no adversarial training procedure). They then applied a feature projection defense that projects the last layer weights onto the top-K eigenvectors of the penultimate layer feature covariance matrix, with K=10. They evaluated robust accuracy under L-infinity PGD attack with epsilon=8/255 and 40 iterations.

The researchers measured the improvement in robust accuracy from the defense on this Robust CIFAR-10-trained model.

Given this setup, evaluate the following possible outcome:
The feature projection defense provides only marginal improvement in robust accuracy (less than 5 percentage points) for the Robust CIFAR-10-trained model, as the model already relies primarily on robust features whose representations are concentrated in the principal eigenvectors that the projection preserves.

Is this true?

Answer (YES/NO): NO